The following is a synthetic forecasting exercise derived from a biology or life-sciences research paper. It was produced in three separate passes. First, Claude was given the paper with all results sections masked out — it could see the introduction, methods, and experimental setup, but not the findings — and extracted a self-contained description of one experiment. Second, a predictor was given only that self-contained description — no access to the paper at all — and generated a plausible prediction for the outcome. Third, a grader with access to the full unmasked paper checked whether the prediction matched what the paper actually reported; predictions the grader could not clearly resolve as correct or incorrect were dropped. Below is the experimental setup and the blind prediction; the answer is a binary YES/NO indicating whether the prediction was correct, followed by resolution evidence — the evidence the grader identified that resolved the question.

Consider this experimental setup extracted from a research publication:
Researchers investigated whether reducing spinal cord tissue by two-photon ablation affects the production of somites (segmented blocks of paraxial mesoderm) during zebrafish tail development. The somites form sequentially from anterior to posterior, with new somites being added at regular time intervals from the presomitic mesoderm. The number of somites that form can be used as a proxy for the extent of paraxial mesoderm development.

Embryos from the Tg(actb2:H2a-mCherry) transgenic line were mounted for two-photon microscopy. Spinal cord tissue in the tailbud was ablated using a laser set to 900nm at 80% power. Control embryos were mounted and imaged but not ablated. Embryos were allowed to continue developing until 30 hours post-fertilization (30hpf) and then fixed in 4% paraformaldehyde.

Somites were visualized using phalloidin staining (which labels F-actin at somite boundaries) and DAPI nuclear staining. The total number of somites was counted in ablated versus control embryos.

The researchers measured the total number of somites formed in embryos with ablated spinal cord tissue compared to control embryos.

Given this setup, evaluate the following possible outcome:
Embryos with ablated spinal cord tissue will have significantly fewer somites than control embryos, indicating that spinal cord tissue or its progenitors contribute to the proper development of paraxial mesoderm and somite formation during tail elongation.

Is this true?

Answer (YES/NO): NO